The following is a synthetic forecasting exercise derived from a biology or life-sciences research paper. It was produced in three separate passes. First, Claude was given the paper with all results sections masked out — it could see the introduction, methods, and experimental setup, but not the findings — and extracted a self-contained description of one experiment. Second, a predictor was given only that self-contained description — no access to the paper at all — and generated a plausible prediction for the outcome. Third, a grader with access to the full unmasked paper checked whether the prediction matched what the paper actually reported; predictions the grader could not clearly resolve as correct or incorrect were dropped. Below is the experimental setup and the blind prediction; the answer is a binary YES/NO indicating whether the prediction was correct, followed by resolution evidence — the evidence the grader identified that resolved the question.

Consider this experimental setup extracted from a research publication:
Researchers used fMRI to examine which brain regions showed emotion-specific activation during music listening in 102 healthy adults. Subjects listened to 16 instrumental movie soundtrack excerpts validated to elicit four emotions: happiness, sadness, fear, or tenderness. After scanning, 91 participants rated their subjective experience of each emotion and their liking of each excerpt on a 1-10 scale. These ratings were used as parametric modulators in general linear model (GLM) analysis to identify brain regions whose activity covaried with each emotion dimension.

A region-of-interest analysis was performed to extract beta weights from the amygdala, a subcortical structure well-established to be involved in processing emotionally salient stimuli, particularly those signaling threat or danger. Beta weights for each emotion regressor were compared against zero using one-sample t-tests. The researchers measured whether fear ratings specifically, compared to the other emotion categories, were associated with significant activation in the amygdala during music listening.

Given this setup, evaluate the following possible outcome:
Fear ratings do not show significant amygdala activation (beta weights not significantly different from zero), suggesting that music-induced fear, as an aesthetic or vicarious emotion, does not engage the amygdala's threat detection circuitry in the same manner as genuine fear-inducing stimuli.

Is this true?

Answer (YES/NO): NO